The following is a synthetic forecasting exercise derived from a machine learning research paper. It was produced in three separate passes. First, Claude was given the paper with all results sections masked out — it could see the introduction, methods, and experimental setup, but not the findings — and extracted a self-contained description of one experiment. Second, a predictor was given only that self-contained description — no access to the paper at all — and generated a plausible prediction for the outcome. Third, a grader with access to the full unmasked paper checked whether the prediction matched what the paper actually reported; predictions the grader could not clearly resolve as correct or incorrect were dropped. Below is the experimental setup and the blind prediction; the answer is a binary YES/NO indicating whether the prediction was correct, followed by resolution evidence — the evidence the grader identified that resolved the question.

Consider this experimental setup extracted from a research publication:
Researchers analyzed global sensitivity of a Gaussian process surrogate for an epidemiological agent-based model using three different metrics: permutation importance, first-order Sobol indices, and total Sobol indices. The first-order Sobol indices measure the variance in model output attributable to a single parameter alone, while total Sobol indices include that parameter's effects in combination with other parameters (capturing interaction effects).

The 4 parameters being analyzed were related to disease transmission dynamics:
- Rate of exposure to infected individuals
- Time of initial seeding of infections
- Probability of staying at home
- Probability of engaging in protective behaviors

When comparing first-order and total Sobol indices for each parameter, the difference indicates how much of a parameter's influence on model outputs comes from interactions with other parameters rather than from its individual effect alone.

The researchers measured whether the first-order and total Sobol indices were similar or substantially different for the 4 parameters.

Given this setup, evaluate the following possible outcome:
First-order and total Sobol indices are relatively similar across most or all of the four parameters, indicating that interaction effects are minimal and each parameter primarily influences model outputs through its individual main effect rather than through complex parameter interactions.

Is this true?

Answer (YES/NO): YES